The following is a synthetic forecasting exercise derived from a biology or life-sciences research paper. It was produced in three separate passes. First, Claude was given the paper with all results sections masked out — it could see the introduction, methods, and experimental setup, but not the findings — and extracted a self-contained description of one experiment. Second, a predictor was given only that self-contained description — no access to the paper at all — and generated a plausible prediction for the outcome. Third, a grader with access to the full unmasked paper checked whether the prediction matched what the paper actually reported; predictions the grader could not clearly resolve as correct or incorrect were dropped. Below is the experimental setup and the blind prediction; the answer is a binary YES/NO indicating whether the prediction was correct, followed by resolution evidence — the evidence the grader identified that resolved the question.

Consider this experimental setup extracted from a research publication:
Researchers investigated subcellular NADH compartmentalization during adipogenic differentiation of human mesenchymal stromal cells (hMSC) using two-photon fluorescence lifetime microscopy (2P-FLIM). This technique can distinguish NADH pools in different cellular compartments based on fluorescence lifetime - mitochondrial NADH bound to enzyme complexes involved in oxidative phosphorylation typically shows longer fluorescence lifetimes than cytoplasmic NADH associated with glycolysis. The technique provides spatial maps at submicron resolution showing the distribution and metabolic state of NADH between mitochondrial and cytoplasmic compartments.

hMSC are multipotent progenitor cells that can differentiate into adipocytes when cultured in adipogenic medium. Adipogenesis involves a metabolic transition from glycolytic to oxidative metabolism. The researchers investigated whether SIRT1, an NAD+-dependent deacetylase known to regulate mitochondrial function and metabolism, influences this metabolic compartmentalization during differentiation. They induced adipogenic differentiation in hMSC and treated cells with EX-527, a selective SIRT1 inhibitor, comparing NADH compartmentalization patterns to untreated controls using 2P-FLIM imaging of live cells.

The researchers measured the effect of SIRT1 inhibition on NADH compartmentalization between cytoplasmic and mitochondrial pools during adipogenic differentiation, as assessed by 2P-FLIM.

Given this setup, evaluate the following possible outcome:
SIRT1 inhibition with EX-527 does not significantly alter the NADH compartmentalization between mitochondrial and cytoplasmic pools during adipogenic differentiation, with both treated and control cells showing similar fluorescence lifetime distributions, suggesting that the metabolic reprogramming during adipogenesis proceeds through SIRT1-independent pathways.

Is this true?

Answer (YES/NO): NO